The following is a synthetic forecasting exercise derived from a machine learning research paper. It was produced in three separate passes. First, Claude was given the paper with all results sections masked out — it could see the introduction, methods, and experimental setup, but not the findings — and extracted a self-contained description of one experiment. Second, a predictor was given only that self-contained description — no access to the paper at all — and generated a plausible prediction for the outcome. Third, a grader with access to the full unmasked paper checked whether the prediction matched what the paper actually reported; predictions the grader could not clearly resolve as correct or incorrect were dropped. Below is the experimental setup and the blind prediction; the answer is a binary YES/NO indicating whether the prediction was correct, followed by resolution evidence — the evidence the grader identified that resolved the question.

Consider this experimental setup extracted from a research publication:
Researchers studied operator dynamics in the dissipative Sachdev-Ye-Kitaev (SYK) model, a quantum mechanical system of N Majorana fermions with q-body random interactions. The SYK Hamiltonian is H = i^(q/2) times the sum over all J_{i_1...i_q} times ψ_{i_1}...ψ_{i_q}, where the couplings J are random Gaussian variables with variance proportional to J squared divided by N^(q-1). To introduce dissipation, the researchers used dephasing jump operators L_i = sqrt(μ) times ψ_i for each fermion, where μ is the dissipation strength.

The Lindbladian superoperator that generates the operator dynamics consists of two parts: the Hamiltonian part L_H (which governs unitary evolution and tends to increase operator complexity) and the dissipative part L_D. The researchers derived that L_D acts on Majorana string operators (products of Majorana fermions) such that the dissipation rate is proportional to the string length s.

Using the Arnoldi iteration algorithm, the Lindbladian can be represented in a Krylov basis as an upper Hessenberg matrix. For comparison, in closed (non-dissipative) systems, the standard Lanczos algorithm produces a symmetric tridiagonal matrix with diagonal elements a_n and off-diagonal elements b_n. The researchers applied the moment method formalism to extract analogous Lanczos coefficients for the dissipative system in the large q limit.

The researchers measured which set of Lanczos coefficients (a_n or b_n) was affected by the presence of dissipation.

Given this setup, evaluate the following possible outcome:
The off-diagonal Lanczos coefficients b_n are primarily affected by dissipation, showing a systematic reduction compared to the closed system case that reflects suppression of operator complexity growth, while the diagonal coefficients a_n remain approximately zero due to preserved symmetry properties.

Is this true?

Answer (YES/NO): NO